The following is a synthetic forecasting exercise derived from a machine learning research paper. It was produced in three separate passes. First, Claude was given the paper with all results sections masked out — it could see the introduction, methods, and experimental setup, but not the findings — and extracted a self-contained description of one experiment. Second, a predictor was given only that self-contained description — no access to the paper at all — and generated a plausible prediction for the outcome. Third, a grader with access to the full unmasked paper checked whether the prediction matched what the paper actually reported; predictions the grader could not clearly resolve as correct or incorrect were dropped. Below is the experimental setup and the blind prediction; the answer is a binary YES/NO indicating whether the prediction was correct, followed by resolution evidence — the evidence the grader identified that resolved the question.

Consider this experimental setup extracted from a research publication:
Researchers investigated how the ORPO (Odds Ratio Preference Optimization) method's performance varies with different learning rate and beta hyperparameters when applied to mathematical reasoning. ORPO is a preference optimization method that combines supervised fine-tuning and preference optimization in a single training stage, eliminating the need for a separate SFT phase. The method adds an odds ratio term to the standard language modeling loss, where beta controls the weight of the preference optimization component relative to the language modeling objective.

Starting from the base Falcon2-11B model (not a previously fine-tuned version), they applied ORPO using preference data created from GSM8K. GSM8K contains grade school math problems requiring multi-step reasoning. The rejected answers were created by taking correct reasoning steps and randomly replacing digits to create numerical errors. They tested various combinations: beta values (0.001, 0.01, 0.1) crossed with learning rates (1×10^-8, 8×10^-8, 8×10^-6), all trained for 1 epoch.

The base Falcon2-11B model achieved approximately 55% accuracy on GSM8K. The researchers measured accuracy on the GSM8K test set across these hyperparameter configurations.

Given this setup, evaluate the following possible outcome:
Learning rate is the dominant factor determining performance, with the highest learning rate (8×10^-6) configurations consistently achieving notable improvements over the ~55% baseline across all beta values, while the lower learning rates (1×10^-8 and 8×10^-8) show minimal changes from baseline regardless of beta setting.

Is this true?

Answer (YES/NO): NO